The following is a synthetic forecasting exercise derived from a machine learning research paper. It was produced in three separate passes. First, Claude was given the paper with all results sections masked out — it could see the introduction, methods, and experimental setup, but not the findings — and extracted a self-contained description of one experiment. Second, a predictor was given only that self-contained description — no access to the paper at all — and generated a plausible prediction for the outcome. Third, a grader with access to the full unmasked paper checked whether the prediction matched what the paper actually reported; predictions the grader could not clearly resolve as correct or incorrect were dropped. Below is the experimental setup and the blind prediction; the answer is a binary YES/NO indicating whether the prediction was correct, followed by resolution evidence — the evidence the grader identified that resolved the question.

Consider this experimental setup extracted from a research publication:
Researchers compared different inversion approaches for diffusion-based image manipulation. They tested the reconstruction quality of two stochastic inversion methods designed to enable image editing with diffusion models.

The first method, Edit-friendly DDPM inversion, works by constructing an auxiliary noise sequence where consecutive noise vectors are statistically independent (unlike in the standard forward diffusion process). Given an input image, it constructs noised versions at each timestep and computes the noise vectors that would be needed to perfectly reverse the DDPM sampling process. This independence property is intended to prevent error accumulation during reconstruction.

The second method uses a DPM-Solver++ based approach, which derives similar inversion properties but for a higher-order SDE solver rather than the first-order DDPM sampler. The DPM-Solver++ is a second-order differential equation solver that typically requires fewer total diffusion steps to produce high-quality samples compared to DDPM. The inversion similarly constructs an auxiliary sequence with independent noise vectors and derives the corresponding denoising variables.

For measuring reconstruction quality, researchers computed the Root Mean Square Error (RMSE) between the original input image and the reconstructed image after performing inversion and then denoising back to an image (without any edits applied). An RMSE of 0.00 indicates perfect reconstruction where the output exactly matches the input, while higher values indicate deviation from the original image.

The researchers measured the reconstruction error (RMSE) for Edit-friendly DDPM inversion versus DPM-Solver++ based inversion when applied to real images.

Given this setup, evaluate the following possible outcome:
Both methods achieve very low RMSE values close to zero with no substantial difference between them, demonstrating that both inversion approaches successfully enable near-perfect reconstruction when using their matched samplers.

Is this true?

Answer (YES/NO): YES